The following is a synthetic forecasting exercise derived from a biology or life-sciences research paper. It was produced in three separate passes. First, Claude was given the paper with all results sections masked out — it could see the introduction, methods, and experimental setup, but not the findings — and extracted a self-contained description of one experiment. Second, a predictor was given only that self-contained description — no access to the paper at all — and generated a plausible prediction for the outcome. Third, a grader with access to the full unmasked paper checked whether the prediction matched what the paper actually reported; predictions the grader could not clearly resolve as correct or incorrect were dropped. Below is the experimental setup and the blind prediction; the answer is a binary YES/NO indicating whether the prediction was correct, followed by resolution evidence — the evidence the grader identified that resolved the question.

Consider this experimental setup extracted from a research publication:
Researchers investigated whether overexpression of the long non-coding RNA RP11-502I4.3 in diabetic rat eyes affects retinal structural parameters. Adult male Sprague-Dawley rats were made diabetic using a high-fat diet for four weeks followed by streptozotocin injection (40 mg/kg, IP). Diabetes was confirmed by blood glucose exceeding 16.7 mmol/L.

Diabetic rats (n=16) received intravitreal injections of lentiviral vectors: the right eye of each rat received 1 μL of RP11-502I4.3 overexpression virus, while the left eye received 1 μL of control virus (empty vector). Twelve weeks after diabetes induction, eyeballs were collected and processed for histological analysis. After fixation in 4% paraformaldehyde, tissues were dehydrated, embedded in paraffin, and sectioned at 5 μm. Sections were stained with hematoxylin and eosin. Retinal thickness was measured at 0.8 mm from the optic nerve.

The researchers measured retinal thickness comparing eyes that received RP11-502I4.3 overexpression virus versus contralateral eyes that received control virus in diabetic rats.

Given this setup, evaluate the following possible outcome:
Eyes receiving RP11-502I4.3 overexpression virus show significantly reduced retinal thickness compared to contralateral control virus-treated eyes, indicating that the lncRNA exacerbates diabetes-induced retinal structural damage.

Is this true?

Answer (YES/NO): NO